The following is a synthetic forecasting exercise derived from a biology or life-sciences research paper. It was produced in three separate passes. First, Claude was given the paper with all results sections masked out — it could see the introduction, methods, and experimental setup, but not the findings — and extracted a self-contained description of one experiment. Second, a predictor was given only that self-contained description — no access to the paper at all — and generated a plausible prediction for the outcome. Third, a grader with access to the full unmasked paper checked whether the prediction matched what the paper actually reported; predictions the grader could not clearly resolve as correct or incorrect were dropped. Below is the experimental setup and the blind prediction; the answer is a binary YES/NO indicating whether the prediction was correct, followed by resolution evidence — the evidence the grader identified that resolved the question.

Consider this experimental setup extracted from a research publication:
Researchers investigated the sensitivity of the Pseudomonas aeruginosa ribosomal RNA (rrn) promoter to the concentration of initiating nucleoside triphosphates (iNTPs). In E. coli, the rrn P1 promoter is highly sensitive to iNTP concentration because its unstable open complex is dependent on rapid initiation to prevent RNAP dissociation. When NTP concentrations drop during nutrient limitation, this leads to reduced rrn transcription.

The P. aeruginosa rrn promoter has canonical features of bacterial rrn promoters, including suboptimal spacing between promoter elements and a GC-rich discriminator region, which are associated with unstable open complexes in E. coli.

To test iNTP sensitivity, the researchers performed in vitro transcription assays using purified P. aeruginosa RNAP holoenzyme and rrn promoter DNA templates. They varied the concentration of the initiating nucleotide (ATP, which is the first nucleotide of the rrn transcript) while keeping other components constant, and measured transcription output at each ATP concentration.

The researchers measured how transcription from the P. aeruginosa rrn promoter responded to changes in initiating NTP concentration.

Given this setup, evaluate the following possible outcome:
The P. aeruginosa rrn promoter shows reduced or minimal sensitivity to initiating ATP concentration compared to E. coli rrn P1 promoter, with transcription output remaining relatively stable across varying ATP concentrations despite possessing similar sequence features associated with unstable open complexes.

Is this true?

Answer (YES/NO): NO